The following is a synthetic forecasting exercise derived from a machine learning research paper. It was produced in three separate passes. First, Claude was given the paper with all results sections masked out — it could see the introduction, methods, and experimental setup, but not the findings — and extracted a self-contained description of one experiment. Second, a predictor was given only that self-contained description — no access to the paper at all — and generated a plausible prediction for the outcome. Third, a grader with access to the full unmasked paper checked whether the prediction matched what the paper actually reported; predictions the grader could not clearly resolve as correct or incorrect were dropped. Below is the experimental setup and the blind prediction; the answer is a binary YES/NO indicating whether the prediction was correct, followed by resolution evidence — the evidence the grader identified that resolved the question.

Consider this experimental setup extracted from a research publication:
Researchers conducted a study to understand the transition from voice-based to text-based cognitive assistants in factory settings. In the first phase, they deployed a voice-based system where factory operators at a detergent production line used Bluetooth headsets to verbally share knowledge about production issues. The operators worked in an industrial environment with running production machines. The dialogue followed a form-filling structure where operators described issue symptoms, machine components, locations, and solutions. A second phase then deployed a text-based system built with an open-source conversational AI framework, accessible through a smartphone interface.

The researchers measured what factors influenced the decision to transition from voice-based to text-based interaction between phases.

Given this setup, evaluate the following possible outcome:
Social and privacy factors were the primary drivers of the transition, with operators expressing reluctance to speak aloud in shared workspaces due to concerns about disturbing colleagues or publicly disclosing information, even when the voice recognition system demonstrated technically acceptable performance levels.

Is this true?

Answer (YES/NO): NO